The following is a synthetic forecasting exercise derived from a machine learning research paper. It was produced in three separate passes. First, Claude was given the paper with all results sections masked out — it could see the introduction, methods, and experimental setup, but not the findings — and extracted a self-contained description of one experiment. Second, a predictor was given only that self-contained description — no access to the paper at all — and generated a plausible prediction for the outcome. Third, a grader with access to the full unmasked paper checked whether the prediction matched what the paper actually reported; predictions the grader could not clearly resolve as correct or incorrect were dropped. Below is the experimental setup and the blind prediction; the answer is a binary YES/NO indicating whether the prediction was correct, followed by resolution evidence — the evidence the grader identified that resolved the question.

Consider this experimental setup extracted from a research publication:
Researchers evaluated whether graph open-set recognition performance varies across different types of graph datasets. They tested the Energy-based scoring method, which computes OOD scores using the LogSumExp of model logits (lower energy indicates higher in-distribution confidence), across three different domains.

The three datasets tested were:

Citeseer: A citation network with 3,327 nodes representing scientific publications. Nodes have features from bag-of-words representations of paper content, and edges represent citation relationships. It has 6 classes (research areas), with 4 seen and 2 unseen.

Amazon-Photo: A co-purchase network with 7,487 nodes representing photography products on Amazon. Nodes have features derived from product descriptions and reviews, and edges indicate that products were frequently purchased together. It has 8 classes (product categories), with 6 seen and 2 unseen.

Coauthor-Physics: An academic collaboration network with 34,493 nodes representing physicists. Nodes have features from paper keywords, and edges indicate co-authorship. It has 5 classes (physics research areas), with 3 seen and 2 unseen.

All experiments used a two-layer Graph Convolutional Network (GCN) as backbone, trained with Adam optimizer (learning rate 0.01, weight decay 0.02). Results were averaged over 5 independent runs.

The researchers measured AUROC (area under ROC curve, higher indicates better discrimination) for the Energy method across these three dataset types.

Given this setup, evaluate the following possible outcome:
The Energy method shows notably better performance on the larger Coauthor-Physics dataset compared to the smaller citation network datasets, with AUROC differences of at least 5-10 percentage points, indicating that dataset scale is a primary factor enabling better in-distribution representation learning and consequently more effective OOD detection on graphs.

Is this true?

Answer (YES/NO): NO